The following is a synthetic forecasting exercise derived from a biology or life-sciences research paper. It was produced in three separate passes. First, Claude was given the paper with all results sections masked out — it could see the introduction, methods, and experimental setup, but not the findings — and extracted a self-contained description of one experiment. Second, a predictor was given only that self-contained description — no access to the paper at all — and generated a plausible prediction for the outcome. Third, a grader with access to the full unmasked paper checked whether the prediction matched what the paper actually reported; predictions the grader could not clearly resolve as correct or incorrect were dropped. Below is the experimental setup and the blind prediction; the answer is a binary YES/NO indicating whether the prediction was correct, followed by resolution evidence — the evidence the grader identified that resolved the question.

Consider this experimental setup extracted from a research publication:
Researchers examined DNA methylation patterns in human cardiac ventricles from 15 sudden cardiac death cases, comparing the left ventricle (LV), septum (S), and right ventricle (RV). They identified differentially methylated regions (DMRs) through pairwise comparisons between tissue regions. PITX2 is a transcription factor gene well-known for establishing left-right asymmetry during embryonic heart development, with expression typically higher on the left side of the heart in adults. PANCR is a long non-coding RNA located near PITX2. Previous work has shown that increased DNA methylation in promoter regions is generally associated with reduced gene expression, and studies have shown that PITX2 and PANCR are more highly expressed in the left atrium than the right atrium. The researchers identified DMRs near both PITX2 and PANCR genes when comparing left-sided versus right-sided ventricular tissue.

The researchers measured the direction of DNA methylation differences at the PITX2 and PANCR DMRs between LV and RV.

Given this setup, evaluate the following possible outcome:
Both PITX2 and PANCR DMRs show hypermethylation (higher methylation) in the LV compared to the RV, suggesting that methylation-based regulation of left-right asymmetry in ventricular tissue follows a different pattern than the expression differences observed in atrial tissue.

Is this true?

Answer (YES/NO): NO